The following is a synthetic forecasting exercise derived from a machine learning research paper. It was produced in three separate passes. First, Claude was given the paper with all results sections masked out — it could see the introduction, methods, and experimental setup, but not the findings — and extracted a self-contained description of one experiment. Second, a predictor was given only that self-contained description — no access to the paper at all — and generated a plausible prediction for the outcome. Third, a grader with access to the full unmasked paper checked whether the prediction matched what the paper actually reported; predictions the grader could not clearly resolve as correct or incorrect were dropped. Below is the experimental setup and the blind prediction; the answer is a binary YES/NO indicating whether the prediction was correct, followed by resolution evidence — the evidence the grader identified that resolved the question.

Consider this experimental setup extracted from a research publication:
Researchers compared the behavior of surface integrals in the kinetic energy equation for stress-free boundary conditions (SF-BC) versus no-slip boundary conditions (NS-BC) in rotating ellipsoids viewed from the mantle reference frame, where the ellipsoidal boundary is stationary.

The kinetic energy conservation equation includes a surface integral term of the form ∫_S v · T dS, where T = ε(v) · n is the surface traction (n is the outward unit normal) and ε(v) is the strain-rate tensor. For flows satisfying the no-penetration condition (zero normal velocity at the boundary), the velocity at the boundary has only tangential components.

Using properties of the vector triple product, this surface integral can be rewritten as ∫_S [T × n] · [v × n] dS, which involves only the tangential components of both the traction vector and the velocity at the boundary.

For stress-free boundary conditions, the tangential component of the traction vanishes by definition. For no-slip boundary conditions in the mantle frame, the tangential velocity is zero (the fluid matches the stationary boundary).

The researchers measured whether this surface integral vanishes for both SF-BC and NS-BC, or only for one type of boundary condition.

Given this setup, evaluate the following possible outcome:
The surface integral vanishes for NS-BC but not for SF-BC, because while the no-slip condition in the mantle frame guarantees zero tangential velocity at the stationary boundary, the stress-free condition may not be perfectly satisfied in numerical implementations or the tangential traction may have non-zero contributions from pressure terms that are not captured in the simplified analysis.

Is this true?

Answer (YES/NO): NO